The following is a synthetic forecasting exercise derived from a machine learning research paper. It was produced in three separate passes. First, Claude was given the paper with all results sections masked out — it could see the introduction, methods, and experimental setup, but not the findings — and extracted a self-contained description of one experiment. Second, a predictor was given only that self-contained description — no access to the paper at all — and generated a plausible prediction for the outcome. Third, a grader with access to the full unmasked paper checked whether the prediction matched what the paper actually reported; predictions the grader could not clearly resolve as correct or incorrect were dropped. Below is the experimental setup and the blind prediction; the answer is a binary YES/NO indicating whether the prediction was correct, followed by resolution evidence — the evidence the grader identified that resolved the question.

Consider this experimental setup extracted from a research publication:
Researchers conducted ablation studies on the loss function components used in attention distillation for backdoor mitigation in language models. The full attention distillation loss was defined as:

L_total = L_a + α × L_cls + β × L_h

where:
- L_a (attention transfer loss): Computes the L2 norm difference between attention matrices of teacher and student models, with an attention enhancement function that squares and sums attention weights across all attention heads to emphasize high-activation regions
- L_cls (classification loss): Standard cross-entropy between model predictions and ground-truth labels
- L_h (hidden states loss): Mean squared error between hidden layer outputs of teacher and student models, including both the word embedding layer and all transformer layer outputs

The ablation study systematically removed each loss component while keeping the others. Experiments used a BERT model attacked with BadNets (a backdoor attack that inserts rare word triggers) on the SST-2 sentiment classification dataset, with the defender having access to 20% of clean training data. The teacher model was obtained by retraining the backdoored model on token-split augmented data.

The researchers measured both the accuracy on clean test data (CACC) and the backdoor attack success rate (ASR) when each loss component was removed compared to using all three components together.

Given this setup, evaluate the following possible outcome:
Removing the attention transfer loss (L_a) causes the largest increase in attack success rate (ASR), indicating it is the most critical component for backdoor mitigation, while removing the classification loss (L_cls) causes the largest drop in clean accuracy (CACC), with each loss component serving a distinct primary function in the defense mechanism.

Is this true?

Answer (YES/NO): NO